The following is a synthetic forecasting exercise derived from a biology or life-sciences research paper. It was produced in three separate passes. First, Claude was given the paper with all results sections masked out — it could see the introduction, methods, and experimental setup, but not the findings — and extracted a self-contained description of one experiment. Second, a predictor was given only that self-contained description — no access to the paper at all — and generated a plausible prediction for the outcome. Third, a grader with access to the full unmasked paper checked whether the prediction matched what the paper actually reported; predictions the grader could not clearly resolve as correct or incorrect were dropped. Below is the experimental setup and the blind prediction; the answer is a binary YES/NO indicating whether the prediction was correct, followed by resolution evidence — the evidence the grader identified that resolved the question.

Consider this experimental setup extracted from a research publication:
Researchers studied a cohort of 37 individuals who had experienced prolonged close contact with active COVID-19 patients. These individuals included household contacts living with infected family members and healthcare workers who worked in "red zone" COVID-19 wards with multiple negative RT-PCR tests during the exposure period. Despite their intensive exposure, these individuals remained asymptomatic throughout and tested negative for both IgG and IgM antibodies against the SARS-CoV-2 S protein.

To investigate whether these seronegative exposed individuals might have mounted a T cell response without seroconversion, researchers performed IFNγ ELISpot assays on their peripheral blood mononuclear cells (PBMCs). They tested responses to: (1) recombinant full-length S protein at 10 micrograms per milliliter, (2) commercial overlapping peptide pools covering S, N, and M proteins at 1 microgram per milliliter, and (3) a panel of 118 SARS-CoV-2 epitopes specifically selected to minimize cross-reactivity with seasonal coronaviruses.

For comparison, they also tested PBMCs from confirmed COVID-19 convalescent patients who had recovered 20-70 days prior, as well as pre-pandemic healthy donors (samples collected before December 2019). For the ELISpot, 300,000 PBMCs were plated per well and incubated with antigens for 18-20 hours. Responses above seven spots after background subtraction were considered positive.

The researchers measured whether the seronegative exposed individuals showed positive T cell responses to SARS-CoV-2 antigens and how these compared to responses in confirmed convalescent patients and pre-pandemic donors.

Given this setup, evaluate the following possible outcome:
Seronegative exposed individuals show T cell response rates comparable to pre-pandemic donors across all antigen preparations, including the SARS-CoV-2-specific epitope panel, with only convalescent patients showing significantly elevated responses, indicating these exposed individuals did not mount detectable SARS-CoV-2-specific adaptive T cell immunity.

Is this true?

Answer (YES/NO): NO